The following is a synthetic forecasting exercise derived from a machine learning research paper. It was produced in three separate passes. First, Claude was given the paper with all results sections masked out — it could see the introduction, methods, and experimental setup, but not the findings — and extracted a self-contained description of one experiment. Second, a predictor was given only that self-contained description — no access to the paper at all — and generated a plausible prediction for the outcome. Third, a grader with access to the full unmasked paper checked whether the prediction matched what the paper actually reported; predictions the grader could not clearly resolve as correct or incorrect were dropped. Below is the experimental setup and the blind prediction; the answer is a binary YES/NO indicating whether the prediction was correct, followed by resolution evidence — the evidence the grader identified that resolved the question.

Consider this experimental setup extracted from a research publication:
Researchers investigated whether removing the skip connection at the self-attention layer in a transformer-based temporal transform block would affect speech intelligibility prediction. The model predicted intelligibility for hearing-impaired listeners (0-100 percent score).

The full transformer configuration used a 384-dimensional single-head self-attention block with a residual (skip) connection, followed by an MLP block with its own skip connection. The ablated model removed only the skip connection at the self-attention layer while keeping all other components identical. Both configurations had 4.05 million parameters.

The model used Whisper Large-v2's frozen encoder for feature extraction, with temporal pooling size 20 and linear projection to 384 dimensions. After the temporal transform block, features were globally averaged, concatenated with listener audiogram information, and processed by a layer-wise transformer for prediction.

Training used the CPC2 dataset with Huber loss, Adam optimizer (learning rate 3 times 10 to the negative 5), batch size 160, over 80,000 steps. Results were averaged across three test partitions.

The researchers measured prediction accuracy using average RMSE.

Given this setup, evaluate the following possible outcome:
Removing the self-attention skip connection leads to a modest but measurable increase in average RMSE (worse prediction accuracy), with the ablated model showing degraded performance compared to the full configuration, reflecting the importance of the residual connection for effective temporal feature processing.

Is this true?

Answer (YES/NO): NO